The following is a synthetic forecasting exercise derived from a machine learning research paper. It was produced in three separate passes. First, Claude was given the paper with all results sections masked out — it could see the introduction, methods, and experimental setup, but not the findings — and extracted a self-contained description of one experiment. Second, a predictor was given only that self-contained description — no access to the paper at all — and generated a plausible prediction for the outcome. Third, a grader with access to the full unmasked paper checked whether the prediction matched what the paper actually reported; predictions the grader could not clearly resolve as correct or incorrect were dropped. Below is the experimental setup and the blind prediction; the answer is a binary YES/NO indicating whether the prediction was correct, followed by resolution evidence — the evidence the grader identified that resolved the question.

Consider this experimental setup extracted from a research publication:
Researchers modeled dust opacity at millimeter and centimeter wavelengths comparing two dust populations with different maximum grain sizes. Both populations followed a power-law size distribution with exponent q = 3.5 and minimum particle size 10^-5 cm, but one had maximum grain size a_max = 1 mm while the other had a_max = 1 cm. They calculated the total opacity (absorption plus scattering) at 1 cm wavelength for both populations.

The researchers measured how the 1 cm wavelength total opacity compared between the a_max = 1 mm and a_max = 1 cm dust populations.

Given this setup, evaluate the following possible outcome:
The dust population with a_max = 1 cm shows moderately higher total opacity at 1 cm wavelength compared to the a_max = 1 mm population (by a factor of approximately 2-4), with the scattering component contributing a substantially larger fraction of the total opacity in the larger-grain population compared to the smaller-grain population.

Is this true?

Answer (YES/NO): NO